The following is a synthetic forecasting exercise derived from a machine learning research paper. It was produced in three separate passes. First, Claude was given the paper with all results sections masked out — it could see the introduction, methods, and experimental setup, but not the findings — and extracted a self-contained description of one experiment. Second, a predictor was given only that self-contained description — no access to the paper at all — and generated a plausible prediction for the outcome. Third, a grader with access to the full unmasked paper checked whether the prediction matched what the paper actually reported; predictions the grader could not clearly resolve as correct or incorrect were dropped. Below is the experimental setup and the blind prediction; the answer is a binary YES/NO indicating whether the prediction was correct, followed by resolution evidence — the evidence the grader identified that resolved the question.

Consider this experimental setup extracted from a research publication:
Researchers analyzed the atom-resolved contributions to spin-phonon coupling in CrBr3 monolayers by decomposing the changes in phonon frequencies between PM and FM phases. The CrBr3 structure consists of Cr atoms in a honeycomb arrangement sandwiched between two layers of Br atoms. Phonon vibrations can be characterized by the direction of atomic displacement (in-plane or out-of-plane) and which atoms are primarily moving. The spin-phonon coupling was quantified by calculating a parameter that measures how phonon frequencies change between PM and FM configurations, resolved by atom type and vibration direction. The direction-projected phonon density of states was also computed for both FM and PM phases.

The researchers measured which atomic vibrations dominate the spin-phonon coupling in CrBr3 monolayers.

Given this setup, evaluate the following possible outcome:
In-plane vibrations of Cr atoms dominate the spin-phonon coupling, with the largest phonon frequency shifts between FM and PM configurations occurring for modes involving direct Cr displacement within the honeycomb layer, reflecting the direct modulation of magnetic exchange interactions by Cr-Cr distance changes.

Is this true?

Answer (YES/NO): NO